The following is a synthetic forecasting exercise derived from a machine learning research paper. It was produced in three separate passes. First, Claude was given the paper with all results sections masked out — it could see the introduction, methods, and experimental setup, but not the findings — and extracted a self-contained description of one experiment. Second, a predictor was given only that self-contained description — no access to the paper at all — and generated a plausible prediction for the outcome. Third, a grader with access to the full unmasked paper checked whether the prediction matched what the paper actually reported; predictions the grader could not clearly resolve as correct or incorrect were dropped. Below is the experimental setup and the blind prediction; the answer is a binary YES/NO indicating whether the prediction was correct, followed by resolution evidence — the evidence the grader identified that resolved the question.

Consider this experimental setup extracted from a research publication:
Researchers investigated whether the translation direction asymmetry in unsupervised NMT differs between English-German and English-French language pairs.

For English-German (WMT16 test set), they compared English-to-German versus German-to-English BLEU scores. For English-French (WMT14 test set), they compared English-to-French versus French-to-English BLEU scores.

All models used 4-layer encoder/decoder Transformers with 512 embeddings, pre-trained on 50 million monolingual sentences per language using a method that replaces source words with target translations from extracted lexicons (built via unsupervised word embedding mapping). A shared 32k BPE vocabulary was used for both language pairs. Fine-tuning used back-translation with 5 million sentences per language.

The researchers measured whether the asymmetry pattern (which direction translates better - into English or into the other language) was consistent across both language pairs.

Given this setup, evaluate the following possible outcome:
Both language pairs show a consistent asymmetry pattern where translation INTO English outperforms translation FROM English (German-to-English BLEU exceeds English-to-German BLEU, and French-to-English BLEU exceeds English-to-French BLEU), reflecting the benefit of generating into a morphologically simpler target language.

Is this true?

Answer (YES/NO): NO